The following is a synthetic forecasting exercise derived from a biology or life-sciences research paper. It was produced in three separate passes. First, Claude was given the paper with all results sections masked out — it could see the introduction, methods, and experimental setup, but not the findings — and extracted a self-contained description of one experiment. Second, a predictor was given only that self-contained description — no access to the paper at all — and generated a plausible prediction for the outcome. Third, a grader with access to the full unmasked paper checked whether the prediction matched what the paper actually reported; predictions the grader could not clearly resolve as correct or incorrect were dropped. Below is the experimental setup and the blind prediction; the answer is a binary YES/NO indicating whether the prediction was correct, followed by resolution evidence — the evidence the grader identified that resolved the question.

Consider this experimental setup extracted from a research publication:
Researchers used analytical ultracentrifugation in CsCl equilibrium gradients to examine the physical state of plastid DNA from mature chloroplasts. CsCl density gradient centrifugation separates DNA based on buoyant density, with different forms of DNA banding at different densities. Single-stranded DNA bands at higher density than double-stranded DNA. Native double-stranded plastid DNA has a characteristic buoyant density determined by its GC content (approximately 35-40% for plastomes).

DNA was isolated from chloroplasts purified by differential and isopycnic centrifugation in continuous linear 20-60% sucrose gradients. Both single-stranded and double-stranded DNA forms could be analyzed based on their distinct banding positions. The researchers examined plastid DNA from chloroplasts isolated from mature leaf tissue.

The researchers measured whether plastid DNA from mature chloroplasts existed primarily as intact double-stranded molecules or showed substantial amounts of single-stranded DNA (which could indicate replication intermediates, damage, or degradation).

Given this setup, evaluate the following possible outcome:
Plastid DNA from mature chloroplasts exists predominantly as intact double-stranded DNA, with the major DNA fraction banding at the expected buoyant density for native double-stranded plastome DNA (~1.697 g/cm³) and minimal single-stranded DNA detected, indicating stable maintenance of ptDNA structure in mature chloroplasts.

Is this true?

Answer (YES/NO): YES